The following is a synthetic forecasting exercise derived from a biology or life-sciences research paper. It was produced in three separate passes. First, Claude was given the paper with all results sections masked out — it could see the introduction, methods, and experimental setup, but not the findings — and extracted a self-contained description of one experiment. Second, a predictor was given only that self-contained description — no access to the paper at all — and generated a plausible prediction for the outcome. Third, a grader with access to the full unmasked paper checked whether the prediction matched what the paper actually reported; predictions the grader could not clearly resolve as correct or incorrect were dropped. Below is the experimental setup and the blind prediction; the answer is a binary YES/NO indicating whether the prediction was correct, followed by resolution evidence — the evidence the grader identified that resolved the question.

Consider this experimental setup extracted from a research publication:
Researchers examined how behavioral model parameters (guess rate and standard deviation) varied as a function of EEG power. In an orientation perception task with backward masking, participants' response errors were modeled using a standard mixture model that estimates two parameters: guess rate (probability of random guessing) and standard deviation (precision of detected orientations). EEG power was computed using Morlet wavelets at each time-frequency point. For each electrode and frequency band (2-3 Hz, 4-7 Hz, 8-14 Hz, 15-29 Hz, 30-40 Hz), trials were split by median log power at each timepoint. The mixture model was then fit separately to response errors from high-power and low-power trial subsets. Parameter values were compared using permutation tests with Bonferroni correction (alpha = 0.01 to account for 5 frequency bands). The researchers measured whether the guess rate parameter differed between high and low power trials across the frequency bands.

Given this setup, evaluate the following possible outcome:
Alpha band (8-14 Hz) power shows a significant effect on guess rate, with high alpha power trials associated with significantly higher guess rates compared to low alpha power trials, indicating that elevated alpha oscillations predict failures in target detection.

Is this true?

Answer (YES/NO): NO